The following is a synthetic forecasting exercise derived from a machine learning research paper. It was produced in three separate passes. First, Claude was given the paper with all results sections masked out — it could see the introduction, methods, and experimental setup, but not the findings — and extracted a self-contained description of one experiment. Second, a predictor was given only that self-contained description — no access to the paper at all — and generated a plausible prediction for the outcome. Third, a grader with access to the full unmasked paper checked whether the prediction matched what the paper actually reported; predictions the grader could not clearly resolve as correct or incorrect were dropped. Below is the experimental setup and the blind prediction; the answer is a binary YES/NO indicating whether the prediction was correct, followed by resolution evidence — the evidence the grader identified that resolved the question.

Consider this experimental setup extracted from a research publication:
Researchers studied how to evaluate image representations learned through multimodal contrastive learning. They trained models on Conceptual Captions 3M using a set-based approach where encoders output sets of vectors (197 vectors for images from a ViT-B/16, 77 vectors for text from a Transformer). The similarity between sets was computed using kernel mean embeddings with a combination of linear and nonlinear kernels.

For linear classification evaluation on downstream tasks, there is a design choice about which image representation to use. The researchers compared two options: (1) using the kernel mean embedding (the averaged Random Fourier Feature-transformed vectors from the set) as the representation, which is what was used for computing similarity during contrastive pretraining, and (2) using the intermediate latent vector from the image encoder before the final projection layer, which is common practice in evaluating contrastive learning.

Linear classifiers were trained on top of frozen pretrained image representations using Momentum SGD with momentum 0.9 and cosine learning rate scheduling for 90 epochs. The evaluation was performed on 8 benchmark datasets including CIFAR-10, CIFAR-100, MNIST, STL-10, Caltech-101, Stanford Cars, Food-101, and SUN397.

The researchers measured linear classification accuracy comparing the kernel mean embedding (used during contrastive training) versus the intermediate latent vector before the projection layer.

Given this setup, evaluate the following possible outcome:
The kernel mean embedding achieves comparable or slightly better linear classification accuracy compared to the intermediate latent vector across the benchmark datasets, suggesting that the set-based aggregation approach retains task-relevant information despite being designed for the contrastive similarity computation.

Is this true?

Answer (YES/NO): NO